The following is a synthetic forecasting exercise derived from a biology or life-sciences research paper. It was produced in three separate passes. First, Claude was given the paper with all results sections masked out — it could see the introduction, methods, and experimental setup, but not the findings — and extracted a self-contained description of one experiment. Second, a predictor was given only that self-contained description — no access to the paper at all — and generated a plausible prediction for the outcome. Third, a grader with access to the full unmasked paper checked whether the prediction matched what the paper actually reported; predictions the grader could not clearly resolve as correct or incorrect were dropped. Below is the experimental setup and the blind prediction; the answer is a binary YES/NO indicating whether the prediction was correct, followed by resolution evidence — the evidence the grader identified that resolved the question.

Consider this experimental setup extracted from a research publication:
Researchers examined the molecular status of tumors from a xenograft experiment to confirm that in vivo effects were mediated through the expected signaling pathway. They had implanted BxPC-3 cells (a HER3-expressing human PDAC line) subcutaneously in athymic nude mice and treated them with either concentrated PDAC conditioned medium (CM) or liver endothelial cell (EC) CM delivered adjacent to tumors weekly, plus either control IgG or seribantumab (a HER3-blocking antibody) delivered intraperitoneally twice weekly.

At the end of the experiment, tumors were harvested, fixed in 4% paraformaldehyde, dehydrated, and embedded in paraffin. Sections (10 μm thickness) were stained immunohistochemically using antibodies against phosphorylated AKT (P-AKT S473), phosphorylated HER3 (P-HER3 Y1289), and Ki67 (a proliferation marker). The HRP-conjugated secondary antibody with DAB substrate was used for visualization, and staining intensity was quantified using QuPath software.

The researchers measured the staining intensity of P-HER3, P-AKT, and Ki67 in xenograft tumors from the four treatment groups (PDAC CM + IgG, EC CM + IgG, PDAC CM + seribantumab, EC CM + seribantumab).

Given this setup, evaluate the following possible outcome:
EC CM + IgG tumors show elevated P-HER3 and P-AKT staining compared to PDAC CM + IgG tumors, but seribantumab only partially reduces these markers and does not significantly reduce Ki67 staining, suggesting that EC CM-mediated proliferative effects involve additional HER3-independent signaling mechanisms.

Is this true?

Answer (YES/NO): NO